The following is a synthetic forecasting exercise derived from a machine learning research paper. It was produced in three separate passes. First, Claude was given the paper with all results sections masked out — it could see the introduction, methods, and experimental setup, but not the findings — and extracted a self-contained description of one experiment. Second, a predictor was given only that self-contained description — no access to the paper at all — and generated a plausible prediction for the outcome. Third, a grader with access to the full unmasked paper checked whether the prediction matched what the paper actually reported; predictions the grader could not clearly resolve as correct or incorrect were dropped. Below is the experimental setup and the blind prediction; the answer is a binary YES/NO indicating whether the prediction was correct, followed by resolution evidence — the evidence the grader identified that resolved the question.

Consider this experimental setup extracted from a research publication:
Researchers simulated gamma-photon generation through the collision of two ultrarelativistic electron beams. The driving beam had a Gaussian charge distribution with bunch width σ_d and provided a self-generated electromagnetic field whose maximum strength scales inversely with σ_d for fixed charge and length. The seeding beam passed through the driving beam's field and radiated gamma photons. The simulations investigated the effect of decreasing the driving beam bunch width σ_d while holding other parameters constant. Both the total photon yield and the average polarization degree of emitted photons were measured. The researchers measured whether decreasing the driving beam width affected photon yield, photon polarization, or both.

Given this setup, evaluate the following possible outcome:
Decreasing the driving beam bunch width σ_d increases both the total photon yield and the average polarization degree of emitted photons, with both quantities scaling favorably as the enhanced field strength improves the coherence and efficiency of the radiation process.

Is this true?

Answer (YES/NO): NO